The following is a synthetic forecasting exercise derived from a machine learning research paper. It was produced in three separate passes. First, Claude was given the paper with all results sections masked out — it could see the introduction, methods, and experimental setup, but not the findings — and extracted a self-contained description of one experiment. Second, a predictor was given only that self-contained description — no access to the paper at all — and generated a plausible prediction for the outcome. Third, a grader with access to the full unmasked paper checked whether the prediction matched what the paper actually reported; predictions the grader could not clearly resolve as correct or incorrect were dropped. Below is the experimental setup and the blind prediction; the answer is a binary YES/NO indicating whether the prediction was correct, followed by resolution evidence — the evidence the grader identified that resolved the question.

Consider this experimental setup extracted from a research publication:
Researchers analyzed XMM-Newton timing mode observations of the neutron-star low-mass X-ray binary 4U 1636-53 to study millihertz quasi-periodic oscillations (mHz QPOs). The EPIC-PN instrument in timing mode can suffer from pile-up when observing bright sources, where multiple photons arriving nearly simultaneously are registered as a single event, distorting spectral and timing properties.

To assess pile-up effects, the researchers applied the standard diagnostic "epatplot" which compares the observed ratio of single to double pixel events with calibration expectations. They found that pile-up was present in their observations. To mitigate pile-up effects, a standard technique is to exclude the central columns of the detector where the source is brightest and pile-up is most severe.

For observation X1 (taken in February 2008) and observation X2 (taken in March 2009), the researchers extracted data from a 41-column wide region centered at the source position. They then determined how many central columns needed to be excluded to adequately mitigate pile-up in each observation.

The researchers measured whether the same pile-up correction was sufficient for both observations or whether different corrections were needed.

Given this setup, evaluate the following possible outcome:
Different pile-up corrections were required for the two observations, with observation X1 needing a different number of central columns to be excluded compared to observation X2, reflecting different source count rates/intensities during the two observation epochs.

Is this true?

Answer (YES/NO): YES